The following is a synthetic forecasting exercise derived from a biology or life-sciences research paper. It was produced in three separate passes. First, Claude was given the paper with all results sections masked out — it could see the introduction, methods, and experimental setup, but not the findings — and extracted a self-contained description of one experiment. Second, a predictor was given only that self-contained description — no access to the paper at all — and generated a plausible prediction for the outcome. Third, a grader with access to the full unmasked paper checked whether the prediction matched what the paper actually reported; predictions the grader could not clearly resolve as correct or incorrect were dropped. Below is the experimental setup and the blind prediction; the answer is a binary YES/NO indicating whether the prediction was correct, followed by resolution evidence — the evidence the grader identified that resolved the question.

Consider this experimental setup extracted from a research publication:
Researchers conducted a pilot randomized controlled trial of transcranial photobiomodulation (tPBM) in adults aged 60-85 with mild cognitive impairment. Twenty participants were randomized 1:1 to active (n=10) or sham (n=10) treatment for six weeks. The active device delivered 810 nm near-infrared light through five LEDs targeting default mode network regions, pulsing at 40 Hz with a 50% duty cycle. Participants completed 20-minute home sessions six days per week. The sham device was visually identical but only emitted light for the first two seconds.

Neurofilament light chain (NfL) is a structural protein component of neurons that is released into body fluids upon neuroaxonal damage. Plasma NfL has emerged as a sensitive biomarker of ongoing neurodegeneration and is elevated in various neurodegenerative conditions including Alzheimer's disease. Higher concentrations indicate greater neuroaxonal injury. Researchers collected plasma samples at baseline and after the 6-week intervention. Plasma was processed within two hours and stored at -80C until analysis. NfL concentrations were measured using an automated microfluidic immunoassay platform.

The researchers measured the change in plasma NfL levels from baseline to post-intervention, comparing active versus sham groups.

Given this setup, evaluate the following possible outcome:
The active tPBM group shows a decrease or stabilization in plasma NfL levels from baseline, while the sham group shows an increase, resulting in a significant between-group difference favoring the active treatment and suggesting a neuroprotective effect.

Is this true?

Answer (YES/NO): NO